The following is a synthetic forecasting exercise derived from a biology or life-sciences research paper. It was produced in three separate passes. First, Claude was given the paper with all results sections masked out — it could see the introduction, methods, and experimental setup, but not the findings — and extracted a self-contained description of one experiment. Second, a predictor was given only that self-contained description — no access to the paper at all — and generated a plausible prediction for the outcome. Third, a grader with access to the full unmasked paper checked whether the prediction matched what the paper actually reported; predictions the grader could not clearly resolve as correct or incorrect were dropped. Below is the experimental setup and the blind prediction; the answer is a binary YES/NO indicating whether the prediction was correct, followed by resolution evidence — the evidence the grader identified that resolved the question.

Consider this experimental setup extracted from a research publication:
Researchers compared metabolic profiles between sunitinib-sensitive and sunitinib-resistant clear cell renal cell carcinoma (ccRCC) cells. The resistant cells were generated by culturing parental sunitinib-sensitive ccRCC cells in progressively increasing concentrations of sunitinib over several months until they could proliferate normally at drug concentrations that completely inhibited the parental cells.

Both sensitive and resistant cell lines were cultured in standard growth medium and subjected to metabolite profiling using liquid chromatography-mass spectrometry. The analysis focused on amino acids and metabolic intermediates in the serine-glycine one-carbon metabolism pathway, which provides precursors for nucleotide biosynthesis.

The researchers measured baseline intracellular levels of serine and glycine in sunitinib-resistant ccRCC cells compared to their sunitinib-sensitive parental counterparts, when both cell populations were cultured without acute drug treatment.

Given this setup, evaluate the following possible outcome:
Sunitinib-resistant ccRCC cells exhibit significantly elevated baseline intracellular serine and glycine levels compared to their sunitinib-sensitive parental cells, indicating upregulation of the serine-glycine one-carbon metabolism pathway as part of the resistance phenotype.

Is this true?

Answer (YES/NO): YES